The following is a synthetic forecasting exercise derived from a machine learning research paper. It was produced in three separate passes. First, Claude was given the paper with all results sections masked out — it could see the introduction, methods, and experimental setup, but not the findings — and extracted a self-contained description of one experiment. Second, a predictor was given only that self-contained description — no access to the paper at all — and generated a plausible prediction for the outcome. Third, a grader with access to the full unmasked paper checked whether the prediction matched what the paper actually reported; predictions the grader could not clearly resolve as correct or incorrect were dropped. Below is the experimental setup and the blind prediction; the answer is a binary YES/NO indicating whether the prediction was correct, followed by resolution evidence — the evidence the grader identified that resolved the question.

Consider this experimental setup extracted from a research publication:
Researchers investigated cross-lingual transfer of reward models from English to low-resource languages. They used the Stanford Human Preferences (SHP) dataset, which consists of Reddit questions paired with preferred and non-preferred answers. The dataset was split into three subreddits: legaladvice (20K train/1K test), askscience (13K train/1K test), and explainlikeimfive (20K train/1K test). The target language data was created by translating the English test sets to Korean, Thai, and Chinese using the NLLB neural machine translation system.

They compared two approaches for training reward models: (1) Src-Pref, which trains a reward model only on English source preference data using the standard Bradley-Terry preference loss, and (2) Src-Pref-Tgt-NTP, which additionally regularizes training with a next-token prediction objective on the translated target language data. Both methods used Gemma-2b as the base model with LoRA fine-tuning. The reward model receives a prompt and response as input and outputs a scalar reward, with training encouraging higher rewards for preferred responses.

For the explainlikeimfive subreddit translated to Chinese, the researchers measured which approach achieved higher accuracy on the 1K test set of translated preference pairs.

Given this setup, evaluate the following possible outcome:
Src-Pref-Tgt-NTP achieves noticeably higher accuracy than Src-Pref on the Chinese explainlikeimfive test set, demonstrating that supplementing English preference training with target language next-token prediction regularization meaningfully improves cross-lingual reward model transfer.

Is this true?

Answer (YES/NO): NO